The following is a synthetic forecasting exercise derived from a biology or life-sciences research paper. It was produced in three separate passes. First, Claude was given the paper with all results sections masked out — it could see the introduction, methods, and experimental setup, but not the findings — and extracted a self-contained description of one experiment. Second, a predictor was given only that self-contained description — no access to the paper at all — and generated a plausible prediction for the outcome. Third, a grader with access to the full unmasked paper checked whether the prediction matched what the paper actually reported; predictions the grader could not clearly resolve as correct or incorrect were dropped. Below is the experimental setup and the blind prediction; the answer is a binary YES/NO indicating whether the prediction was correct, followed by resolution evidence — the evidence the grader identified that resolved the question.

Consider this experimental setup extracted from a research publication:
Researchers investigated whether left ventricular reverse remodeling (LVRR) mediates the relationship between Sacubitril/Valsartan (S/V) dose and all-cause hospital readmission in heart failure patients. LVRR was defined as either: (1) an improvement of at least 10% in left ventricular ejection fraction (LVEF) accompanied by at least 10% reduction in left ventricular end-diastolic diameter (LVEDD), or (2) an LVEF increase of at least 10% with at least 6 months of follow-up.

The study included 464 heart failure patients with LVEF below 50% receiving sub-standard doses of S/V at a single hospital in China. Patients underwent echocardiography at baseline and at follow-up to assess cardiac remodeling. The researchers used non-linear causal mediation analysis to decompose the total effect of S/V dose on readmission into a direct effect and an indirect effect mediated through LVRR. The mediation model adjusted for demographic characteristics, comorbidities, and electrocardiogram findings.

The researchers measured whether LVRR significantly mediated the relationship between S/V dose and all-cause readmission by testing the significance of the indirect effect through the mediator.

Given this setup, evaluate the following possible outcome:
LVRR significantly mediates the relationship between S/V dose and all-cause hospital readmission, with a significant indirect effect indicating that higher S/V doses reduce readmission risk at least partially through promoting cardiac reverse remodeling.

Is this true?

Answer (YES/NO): YES